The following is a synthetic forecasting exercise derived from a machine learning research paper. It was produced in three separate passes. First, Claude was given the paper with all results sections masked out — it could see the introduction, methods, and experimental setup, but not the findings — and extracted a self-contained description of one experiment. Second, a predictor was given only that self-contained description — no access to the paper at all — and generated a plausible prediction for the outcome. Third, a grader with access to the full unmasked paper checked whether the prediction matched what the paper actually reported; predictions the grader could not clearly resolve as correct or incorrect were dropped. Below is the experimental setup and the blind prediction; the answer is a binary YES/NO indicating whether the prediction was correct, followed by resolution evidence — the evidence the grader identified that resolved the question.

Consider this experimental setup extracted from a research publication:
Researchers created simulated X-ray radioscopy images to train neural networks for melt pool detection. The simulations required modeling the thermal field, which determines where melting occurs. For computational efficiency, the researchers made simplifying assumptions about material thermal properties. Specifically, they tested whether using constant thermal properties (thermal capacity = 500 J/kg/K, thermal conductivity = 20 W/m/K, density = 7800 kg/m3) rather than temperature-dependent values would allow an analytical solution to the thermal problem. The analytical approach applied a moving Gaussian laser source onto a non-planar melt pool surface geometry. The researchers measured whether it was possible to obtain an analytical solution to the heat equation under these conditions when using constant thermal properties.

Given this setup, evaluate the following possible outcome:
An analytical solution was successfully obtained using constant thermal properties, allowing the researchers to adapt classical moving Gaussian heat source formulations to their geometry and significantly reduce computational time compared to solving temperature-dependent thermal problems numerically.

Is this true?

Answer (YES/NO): YES